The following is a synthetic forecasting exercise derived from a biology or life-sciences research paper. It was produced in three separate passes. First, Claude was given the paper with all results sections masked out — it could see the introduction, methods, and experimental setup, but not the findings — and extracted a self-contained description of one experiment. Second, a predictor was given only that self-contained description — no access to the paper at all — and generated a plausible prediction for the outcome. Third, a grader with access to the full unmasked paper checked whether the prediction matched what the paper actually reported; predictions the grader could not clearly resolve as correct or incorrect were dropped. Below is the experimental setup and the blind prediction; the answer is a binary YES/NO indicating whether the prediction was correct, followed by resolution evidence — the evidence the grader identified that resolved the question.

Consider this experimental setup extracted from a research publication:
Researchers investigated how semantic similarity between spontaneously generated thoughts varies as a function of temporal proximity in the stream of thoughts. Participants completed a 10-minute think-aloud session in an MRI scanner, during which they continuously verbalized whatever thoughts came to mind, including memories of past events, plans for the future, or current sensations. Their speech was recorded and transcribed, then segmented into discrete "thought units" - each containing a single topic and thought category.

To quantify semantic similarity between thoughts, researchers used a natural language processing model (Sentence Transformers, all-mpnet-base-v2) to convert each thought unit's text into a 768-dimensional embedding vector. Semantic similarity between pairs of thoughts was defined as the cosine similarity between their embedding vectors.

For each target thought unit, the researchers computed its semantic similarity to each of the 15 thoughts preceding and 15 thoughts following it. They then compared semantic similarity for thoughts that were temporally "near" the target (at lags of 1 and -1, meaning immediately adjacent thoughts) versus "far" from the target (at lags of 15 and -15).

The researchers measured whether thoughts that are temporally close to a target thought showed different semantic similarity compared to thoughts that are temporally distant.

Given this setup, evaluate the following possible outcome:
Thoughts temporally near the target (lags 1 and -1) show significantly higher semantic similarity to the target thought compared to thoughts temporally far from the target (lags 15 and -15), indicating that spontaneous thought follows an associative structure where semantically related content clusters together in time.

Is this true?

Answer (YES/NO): YES